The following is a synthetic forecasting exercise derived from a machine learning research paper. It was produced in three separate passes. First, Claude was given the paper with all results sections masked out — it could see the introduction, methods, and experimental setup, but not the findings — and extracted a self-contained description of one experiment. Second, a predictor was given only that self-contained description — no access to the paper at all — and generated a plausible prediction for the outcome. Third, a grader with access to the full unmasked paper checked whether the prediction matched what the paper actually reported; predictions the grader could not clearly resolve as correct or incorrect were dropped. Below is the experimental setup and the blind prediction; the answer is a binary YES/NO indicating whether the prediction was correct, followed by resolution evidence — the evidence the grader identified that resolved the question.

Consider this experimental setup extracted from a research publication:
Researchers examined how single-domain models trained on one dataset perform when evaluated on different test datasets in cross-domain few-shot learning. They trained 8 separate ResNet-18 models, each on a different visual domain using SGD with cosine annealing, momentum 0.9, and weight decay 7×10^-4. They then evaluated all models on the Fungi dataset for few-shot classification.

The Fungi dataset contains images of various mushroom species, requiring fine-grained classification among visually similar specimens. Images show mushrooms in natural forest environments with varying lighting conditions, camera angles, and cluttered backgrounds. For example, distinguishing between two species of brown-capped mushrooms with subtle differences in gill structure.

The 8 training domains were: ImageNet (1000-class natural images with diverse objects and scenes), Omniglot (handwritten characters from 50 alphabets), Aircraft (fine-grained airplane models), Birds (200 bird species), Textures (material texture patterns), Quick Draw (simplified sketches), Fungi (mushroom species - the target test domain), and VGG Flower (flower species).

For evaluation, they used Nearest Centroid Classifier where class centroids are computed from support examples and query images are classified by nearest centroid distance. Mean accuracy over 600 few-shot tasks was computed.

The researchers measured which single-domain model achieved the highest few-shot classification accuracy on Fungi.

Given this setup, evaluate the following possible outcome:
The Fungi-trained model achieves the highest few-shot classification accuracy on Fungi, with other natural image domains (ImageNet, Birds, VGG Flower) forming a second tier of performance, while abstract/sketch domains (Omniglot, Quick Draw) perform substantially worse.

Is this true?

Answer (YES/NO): YES